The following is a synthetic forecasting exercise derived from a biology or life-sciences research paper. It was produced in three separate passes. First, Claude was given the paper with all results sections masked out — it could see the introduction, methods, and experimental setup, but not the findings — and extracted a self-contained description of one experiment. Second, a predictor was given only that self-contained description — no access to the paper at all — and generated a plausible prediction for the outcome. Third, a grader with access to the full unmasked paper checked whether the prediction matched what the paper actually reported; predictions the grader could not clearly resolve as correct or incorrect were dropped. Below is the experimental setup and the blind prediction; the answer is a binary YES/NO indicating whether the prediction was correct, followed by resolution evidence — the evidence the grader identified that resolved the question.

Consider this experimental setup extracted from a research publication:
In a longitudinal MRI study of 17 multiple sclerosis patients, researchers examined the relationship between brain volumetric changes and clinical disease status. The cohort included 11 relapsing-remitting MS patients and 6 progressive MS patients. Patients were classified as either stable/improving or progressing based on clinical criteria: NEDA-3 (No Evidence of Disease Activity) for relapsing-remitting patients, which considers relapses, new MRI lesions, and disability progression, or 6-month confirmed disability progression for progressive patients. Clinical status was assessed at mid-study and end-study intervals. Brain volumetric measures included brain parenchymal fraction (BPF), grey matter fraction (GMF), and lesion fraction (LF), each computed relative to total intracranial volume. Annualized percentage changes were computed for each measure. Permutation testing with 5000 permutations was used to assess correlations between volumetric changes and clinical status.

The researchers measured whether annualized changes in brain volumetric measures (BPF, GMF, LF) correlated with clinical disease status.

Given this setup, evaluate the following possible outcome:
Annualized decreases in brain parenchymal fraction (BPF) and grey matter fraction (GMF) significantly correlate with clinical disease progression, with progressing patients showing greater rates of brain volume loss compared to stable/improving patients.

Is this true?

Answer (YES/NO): NO